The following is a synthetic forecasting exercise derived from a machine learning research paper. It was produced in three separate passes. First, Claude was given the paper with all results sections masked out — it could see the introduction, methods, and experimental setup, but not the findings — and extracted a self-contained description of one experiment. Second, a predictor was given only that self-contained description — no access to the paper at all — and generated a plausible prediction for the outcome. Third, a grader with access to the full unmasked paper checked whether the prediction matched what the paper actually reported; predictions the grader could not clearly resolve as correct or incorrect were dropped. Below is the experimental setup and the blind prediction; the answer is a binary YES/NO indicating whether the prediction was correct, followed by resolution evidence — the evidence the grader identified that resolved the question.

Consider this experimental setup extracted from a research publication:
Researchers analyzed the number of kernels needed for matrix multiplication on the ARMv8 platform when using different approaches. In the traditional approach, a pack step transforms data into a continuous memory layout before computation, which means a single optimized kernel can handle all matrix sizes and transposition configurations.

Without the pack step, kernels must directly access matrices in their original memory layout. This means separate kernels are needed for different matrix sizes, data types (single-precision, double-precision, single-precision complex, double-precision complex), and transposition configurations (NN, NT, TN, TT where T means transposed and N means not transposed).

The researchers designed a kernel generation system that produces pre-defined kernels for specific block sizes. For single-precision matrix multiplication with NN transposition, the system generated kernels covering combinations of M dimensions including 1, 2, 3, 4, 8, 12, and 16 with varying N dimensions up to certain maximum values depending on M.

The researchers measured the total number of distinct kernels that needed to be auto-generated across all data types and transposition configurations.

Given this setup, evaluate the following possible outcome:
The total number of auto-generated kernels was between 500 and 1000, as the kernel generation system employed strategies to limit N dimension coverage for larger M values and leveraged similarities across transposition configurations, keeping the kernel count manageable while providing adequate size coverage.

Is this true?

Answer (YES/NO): YES